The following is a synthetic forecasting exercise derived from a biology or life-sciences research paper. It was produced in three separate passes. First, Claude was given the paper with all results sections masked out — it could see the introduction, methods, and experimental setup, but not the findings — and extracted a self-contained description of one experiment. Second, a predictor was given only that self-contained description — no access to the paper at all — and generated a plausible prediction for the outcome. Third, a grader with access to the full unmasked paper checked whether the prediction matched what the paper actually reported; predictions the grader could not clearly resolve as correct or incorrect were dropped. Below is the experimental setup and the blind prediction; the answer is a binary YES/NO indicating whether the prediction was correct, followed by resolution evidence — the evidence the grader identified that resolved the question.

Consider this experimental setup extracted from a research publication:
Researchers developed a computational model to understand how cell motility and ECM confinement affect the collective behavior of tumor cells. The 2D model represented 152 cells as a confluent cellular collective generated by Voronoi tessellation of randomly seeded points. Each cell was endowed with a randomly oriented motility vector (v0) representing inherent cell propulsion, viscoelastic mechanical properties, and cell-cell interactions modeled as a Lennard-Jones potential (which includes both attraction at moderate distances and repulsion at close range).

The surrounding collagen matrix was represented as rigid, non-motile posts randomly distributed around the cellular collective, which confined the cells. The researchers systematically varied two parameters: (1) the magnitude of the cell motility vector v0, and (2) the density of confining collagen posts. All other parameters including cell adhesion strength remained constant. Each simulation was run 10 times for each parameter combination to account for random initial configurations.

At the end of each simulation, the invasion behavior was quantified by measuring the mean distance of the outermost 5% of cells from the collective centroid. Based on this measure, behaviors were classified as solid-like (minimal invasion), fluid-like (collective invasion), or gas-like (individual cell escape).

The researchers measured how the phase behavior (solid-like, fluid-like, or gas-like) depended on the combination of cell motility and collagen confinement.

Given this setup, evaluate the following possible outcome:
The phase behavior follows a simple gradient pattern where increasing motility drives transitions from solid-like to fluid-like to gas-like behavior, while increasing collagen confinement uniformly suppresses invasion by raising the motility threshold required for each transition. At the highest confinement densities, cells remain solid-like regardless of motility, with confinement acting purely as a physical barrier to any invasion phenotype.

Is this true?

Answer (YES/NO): NO